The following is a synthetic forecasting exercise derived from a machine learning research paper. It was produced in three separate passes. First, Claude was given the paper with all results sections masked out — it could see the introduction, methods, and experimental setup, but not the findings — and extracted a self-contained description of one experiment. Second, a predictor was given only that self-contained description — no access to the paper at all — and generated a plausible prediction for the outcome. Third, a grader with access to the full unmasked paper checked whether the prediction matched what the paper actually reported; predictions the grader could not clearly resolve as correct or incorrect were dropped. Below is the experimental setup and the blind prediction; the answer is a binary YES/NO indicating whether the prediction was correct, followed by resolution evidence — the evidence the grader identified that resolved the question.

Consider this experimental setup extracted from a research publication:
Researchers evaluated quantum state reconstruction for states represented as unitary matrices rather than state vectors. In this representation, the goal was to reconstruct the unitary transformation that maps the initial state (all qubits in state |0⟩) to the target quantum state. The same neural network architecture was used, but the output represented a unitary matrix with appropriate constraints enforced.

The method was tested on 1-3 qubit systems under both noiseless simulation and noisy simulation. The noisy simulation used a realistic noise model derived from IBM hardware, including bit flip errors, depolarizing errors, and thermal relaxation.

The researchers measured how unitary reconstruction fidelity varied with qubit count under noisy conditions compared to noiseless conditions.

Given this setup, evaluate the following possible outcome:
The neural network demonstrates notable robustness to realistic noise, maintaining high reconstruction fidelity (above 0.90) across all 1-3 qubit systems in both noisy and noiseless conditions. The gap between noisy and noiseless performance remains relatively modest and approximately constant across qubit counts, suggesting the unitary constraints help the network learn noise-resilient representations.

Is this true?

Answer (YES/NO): NO